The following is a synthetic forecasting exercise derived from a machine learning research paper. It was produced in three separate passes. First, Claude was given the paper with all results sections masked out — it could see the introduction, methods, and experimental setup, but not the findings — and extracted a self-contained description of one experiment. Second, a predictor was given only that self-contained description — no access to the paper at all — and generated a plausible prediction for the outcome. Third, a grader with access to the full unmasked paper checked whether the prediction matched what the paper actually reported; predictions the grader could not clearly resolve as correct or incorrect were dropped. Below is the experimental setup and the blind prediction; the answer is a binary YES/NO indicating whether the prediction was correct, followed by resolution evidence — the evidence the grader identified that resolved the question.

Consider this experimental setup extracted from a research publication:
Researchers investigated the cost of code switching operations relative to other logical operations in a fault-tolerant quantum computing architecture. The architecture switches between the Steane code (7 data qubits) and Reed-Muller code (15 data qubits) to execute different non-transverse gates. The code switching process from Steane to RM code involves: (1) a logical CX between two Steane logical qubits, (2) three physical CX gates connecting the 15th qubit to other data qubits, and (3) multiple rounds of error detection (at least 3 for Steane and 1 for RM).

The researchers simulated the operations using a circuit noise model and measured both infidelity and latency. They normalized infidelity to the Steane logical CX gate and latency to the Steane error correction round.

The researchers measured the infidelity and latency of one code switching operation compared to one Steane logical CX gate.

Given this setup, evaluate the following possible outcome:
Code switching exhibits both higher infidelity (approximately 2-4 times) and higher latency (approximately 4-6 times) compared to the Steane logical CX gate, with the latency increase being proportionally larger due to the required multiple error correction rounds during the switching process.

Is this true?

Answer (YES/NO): NO